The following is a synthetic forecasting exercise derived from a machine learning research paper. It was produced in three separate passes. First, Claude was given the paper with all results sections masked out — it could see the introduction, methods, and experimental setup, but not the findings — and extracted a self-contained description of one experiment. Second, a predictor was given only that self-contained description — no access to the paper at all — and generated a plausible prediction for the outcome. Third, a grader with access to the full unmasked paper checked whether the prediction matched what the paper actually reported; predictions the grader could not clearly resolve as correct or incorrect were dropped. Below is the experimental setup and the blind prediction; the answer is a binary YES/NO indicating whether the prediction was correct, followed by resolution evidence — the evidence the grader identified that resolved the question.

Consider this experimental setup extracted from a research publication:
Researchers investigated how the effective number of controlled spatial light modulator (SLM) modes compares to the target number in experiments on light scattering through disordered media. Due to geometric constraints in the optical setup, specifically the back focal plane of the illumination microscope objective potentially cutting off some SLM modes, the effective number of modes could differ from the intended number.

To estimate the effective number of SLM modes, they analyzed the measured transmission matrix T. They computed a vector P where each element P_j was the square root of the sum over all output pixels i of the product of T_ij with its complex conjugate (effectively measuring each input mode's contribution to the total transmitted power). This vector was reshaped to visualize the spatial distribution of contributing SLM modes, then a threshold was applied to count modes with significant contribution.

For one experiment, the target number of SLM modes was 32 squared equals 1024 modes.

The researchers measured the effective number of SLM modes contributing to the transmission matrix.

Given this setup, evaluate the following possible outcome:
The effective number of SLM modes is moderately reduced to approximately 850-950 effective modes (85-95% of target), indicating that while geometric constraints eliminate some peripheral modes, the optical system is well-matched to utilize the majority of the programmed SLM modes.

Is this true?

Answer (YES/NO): NO